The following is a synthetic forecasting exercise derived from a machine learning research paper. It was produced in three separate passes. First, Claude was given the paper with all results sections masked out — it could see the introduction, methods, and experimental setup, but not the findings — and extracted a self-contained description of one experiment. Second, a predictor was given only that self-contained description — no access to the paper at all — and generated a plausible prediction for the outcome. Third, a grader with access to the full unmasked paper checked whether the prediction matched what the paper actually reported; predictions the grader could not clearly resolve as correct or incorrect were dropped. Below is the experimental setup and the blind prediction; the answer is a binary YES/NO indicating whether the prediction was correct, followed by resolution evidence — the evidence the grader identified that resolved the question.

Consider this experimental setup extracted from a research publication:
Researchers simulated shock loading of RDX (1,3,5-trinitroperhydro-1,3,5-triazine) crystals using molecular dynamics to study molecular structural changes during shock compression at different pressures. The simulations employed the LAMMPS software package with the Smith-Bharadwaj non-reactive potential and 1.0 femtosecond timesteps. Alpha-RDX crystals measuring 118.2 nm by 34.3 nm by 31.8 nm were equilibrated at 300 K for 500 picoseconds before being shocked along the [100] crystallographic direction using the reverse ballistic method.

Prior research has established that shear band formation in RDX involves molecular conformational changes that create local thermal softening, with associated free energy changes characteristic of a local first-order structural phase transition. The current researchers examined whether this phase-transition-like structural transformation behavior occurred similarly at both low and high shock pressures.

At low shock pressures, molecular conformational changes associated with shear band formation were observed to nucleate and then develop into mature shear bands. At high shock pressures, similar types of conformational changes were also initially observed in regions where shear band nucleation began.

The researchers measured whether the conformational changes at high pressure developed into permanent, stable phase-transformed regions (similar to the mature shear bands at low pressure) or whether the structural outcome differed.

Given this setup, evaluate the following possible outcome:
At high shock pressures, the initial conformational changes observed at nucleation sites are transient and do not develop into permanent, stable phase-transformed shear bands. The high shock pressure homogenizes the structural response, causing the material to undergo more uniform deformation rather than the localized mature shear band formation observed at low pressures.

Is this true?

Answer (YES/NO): YES